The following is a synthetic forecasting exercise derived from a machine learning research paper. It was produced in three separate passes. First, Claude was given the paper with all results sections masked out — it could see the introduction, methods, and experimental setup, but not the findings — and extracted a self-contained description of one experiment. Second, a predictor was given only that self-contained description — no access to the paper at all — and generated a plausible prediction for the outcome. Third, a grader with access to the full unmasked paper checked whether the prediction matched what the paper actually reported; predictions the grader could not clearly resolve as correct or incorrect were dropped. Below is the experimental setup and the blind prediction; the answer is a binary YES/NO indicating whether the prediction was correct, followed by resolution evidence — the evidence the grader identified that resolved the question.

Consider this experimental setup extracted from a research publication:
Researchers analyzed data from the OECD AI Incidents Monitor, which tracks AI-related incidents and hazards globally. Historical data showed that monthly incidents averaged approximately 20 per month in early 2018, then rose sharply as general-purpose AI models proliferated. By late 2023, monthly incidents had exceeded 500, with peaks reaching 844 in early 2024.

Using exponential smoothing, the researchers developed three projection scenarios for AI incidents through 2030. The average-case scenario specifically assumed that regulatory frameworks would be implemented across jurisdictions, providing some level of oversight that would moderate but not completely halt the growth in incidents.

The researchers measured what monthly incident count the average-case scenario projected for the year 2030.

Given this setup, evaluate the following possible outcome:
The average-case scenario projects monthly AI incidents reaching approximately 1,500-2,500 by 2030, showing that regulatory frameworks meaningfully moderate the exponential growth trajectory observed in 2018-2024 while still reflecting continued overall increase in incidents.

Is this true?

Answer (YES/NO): NO